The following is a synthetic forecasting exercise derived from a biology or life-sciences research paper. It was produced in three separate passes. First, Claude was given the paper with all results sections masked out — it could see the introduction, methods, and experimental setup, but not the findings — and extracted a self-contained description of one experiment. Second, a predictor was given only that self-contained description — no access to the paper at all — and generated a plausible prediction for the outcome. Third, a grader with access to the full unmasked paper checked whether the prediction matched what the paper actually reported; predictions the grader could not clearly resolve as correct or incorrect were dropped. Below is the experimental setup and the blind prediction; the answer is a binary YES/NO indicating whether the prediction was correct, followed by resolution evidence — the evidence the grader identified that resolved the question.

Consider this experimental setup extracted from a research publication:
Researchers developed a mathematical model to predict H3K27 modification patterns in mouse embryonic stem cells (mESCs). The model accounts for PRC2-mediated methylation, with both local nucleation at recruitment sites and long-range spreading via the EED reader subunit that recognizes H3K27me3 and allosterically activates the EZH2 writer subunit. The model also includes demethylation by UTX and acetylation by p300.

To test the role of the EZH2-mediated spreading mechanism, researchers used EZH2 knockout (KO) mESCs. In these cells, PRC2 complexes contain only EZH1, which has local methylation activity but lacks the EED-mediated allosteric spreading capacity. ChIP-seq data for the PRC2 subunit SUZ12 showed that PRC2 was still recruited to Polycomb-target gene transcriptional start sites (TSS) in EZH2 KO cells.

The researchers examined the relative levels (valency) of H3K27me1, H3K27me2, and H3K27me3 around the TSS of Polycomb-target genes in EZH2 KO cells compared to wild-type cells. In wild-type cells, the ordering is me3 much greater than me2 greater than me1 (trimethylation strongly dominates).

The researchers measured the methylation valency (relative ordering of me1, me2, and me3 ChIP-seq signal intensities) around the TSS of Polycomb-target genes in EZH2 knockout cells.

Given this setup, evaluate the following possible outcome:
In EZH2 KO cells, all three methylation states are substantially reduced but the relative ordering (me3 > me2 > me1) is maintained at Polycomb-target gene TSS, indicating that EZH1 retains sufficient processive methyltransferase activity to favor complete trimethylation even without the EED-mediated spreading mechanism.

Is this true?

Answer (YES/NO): NO